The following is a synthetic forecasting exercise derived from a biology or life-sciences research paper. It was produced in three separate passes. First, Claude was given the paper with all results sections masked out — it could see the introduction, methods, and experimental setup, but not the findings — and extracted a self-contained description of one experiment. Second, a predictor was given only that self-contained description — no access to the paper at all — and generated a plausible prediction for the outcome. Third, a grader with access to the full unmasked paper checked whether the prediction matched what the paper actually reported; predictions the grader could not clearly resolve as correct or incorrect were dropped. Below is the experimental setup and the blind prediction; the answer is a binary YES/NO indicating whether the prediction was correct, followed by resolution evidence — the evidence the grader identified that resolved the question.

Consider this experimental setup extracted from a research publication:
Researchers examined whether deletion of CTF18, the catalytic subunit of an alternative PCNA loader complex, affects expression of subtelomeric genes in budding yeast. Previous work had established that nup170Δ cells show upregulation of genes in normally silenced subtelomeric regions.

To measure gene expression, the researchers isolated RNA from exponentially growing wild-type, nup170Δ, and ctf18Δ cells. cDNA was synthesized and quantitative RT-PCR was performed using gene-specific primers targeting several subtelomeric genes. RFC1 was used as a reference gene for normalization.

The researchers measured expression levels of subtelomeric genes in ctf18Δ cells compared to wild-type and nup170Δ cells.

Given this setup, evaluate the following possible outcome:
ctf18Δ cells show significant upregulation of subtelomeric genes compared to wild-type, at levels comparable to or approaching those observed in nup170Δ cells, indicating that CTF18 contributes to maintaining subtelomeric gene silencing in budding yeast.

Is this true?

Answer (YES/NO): YES